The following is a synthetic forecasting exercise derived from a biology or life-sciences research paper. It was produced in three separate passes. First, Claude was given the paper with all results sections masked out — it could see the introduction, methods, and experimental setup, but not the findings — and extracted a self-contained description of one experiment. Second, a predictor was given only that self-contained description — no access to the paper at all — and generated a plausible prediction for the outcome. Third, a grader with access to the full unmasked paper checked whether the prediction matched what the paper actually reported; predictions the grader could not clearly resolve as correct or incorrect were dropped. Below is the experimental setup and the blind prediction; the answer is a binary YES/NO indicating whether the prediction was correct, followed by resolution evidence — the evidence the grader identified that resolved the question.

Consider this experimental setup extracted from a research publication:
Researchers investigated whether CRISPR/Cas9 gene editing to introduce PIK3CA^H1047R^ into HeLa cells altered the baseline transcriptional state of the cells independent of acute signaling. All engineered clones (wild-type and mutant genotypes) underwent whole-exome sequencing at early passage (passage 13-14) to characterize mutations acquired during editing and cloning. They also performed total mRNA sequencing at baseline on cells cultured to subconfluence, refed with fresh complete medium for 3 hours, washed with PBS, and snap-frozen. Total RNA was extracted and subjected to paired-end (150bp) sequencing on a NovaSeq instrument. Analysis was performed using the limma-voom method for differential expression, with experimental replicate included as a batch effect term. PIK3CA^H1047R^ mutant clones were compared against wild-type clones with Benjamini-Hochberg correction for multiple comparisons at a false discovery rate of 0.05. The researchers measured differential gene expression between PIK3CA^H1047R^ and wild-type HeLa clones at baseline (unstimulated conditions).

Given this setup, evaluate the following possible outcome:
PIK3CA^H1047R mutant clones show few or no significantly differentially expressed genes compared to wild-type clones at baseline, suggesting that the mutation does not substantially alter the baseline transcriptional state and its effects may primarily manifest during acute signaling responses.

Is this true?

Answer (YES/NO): YES